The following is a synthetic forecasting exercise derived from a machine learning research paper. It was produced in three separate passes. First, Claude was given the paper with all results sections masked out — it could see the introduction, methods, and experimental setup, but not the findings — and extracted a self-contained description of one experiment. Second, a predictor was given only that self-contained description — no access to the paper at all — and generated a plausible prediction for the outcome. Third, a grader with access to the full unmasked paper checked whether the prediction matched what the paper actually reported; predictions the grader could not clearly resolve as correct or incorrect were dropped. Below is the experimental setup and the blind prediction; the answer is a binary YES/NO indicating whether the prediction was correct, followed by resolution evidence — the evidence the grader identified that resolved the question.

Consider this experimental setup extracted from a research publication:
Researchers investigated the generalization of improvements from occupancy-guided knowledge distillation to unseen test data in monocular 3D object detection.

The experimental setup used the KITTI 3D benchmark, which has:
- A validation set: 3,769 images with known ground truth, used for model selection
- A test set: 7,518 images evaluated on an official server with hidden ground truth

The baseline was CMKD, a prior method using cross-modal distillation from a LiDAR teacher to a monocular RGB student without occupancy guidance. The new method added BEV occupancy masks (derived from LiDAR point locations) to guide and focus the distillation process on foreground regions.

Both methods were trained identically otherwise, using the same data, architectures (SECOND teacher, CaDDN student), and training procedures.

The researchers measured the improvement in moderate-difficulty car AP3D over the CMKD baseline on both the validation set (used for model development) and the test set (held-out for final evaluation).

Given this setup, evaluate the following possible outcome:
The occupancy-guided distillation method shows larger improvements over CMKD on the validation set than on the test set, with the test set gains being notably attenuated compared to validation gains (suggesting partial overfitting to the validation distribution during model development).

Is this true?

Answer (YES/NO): YES